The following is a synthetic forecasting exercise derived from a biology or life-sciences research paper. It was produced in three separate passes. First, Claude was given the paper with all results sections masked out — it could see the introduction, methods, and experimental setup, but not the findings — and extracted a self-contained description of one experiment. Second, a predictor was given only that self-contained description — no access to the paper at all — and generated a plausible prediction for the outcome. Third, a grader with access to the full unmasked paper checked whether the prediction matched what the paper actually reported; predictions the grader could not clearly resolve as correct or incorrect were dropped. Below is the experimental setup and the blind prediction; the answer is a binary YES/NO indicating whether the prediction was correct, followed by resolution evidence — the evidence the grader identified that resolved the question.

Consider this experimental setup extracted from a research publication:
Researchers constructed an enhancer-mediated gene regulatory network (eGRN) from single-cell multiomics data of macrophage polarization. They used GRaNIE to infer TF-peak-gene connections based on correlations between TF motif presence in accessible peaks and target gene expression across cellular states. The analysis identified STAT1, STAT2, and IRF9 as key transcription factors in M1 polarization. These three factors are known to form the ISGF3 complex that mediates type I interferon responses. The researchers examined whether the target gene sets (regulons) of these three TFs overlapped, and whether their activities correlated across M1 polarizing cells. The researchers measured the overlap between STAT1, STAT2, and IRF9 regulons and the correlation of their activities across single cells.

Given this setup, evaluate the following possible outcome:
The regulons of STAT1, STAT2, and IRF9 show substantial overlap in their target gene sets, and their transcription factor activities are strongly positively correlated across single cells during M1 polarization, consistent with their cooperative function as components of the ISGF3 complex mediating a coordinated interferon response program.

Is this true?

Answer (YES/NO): YES